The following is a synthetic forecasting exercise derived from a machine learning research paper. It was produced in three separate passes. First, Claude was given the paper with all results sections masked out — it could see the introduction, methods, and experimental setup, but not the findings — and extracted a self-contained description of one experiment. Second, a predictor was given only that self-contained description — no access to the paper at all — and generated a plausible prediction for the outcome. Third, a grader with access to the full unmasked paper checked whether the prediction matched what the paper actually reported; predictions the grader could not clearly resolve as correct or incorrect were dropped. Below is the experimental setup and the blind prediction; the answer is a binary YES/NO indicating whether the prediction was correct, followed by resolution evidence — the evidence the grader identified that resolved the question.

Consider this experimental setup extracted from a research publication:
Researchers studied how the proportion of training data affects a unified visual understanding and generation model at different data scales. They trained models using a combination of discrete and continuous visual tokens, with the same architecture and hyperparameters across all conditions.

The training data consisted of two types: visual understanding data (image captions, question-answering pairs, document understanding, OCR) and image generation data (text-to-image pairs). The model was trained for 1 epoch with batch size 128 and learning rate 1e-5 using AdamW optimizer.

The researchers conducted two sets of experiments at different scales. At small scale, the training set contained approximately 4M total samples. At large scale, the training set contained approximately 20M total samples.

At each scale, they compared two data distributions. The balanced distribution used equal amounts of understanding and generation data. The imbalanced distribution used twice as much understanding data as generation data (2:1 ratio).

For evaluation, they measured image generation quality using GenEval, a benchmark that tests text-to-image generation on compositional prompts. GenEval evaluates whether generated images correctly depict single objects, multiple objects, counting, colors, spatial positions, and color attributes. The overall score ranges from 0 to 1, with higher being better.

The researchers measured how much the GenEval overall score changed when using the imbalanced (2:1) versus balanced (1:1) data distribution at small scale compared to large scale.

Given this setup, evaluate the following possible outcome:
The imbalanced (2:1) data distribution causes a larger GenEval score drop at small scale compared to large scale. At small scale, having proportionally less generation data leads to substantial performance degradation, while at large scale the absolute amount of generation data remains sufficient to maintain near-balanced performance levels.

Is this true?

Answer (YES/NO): NO